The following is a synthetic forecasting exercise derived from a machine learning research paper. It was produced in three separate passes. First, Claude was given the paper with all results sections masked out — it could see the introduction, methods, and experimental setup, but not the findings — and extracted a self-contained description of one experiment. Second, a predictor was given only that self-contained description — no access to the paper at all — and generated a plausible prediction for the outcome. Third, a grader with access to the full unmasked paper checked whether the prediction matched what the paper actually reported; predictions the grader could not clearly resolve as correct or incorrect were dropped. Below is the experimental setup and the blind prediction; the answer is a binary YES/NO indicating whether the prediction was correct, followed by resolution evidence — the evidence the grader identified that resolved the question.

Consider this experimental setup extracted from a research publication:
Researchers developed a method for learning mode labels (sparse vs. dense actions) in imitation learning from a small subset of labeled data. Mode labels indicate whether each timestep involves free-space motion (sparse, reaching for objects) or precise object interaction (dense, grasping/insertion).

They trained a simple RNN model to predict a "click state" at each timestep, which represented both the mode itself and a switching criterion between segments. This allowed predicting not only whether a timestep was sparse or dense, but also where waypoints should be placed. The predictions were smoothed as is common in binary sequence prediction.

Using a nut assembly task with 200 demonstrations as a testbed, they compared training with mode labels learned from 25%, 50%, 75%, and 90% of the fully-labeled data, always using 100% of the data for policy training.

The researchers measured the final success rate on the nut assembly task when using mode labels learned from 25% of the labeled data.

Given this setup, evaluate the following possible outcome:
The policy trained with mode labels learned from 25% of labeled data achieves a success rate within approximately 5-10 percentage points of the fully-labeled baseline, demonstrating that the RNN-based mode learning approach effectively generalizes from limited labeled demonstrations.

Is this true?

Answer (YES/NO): YES